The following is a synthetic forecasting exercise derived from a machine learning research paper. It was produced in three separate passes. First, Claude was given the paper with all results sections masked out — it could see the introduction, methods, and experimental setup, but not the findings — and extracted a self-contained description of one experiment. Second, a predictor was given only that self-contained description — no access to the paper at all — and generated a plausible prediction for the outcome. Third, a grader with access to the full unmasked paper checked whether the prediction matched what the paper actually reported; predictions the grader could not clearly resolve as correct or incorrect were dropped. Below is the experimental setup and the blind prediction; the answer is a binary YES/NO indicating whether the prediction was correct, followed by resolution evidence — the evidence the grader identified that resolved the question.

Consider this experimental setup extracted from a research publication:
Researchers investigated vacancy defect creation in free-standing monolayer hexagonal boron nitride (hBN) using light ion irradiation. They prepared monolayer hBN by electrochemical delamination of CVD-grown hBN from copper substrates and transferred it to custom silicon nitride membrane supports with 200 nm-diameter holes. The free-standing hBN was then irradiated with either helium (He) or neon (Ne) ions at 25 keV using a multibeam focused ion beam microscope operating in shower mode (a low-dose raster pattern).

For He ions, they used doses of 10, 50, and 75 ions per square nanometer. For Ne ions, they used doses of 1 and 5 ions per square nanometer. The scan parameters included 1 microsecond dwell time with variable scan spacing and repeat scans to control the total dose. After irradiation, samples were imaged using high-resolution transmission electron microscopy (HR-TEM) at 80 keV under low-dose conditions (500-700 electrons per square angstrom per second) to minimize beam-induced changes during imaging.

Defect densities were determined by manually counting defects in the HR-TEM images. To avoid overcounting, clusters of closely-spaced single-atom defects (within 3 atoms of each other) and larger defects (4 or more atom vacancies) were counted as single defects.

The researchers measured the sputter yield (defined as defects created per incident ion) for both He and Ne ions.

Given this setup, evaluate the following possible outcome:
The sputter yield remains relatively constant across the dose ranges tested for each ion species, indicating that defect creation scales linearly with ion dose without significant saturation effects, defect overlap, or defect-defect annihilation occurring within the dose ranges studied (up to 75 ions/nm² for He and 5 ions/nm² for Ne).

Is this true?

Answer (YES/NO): YES